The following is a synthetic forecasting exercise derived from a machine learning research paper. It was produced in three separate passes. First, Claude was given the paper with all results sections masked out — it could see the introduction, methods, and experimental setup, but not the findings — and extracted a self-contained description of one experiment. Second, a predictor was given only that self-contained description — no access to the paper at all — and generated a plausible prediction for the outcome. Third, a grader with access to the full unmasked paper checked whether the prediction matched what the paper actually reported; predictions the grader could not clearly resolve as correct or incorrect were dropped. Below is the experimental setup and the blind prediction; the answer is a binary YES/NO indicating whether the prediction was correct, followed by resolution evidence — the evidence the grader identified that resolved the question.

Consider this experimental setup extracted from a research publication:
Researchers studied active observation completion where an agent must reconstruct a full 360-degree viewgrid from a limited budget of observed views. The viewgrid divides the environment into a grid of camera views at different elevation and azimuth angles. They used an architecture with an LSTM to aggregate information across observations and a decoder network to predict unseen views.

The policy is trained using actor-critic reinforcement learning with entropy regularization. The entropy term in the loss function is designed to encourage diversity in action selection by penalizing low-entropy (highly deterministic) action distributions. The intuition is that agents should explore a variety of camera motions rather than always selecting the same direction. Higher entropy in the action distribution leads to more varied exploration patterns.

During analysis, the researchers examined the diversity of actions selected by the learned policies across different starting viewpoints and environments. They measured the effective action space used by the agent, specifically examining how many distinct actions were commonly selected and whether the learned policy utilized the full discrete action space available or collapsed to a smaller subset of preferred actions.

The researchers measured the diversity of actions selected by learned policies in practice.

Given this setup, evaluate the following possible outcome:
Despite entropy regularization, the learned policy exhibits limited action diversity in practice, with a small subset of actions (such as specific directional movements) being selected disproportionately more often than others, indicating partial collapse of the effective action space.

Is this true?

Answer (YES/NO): YES